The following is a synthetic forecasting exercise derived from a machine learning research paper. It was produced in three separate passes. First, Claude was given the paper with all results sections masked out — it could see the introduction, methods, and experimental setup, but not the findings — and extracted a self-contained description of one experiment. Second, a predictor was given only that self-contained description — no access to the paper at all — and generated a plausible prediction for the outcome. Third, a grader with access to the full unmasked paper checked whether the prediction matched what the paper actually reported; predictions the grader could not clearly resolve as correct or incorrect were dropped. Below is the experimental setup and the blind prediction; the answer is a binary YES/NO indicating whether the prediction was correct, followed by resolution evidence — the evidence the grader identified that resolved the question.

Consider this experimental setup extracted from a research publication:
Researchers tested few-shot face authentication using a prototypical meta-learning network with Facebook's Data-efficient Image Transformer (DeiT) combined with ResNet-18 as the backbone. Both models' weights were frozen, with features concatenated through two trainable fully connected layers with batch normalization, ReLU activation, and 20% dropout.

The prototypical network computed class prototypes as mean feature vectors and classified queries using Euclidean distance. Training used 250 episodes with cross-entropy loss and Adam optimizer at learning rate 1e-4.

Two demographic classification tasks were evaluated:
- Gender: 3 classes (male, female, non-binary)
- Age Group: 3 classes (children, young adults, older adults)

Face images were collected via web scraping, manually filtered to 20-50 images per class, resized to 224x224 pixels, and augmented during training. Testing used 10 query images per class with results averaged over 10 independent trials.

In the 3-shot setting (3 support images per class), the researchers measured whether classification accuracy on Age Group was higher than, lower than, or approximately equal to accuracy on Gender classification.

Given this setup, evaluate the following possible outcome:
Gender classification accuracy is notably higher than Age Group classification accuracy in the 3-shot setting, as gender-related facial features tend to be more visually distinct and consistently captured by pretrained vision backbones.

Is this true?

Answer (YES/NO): NO